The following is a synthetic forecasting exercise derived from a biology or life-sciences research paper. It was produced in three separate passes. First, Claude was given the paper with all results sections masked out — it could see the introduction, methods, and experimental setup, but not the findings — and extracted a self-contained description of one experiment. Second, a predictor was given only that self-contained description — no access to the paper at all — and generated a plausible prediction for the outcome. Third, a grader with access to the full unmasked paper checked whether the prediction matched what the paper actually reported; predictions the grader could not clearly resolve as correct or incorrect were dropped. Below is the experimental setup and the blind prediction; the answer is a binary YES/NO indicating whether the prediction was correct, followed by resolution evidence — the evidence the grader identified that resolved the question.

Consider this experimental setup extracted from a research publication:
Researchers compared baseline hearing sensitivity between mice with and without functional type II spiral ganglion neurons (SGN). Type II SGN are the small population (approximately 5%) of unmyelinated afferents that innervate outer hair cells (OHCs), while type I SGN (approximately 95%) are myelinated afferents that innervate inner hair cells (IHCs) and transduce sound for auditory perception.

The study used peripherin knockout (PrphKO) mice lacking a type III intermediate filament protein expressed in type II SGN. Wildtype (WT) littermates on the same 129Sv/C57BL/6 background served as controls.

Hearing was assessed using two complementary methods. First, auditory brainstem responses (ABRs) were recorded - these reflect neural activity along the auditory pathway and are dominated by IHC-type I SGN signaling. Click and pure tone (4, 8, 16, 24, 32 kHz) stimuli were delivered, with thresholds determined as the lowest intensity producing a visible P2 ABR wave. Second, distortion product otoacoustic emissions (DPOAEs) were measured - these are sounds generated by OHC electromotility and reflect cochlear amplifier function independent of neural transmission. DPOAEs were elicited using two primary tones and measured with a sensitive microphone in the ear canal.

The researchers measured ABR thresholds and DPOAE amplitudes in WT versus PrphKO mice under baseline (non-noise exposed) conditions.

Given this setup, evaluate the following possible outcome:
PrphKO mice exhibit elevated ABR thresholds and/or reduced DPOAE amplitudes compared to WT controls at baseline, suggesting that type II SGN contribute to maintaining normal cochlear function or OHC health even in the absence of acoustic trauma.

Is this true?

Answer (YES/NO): NO